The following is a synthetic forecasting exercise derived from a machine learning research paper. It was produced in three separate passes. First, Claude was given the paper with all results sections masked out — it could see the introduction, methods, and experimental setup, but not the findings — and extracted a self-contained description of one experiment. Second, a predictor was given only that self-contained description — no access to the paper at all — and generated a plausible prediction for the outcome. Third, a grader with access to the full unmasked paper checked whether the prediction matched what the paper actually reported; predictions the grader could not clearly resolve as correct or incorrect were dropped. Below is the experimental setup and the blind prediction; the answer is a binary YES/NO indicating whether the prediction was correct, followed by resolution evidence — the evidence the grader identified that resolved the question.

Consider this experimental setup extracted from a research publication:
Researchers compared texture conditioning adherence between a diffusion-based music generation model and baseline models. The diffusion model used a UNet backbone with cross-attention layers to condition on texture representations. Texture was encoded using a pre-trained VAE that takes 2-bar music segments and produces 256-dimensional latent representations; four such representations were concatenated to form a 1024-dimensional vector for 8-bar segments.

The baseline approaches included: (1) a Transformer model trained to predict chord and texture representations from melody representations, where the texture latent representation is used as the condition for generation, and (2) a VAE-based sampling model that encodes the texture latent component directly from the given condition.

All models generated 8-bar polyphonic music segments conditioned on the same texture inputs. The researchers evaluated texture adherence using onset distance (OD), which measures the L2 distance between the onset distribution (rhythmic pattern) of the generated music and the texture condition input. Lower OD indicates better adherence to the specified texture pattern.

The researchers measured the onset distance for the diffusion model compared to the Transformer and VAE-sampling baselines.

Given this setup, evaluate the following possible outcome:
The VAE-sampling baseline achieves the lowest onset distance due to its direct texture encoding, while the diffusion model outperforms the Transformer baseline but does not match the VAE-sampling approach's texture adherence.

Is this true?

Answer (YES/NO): NO